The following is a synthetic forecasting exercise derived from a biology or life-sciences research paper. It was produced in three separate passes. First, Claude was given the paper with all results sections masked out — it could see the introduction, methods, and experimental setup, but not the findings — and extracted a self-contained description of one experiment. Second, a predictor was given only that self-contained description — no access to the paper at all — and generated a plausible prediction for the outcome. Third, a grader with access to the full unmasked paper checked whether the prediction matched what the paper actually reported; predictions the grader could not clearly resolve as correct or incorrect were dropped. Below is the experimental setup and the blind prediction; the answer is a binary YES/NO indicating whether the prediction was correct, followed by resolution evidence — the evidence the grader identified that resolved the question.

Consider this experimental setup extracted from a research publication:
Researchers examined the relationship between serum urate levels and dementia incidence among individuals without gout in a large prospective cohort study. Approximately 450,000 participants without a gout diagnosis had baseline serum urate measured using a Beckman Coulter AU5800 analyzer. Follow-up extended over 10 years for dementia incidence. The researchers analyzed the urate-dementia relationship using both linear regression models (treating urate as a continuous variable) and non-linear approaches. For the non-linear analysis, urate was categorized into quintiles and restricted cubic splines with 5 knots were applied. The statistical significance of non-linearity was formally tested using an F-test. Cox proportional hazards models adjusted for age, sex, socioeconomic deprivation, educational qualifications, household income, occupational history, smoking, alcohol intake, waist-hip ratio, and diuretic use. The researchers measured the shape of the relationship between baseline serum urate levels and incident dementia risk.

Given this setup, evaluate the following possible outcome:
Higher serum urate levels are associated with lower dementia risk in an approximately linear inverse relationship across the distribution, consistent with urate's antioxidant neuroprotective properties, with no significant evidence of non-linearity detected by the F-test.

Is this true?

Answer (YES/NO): NO